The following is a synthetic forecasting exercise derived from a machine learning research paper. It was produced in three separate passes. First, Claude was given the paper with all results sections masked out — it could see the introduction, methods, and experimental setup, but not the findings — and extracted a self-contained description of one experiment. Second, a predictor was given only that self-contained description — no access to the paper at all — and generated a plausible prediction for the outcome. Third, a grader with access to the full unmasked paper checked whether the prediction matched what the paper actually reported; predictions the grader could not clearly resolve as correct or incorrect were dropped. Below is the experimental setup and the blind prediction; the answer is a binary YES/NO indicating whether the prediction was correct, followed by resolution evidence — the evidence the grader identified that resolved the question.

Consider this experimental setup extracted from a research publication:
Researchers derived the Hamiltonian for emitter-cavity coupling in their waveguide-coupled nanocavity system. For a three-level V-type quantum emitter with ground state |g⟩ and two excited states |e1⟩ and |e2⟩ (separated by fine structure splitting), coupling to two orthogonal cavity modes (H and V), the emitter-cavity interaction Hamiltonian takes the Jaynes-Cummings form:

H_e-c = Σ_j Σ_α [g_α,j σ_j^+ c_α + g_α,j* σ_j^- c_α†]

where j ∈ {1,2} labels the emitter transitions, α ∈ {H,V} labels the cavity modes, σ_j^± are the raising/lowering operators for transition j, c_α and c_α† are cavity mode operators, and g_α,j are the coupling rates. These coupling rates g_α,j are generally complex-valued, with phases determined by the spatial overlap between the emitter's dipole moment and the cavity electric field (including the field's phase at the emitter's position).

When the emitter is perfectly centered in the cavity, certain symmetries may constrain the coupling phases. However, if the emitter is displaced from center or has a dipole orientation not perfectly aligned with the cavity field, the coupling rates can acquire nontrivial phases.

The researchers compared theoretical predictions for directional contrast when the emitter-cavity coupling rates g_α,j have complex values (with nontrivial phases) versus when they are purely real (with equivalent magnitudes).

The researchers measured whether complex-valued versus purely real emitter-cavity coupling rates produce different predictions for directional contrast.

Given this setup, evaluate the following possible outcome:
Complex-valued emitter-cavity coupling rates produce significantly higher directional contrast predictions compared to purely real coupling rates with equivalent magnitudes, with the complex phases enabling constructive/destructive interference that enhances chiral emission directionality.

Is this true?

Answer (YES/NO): NO